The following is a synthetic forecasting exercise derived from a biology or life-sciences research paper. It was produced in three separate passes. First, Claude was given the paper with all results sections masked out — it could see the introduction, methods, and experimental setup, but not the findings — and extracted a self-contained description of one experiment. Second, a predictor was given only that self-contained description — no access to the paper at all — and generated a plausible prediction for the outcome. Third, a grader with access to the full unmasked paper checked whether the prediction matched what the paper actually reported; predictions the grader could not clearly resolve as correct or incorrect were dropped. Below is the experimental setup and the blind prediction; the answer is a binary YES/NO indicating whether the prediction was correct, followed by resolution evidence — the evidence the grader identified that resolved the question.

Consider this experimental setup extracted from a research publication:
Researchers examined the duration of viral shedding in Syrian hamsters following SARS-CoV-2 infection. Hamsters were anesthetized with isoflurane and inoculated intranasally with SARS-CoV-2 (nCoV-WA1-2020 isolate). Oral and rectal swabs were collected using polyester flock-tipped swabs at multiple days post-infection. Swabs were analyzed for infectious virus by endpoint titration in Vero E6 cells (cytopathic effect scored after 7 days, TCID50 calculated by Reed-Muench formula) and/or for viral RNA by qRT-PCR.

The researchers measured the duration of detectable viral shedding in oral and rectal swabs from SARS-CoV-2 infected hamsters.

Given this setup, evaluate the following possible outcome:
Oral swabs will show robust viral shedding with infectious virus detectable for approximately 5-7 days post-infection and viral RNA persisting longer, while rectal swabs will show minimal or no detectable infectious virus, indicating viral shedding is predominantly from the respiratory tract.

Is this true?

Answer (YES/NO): NO